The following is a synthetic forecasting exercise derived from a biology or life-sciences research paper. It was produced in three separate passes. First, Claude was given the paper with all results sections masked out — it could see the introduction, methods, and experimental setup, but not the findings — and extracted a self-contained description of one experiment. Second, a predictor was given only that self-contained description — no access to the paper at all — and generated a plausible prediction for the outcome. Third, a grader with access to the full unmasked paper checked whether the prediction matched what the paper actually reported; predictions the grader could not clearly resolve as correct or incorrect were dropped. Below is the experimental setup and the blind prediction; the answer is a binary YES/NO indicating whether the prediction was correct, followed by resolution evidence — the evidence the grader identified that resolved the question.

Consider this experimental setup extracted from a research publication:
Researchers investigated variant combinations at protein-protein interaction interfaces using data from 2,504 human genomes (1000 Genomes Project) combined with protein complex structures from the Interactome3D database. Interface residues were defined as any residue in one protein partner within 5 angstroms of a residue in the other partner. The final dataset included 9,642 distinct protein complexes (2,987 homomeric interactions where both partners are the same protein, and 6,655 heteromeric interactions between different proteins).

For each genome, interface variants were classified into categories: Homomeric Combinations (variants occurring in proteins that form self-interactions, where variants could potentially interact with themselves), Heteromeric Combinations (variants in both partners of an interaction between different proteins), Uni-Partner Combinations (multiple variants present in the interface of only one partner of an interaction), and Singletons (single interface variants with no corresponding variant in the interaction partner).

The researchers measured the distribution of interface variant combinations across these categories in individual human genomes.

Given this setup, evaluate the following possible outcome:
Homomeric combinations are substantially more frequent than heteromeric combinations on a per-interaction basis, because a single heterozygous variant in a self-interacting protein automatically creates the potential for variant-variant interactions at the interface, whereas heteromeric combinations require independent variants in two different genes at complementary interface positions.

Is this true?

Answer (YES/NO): NO